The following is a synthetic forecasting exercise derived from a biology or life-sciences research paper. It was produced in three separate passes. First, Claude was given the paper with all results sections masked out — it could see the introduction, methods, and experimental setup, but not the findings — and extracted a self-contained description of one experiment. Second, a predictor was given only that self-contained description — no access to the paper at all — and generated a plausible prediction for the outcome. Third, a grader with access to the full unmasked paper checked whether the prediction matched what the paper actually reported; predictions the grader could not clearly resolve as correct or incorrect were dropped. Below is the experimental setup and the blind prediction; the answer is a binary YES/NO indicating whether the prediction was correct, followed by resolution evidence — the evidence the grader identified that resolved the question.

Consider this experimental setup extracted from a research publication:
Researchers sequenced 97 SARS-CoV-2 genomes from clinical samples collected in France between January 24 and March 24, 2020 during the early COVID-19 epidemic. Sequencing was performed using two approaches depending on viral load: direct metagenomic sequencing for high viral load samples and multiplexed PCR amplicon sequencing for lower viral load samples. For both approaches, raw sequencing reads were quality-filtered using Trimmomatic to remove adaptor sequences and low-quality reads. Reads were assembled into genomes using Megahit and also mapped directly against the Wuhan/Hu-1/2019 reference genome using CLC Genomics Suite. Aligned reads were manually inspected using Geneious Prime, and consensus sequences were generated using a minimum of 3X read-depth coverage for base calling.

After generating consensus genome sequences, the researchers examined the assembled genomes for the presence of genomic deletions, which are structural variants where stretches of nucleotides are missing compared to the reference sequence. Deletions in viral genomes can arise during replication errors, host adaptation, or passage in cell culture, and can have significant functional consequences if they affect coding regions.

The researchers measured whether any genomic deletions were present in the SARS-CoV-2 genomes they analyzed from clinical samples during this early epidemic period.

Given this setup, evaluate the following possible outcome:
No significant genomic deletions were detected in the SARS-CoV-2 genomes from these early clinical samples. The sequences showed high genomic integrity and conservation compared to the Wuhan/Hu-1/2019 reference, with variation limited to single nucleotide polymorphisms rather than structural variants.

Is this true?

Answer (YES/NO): YES